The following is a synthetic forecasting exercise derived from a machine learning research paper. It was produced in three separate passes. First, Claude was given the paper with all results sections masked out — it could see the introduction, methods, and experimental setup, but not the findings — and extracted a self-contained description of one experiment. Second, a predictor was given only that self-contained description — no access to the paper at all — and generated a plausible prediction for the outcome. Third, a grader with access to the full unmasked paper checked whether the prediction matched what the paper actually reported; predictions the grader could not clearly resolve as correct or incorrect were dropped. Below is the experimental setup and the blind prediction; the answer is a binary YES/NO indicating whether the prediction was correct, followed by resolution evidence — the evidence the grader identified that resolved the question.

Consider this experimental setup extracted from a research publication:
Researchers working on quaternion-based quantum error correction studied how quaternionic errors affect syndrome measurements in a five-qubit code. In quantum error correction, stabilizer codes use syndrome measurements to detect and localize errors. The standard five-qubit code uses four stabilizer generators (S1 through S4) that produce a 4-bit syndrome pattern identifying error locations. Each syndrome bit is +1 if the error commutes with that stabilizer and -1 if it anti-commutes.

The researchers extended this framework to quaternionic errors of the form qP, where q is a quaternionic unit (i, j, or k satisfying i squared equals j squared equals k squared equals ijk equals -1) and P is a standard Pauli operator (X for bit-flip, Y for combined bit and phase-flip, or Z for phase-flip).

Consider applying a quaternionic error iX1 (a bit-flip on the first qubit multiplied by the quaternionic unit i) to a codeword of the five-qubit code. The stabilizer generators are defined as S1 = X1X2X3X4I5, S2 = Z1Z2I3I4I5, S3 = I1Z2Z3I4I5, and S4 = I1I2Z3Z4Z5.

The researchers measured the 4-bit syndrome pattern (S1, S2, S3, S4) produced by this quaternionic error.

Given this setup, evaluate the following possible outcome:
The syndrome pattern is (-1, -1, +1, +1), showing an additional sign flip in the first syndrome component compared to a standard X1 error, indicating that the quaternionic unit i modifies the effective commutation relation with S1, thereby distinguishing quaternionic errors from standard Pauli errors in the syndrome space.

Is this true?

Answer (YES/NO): NO